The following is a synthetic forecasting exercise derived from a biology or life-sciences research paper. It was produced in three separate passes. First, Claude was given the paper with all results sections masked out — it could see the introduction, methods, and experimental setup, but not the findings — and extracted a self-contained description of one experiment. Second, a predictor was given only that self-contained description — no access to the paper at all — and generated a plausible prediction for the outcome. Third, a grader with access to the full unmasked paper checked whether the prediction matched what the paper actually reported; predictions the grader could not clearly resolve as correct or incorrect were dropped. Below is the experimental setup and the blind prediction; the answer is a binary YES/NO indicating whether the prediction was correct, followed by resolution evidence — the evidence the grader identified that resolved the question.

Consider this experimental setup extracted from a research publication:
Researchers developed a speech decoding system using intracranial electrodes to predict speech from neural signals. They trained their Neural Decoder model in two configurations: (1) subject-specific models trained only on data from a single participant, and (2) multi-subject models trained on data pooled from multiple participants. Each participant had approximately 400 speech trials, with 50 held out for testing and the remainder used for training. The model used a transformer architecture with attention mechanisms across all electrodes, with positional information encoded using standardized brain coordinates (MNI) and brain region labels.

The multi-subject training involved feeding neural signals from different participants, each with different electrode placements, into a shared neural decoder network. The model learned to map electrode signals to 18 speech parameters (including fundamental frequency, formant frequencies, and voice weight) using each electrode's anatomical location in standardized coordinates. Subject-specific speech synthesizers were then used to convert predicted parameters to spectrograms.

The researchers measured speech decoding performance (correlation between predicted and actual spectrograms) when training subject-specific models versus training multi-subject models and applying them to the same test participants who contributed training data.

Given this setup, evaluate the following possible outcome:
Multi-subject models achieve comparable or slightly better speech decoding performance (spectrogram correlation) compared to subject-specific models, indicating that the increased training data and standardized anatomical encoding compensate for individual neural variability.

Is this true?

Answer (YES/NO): YES